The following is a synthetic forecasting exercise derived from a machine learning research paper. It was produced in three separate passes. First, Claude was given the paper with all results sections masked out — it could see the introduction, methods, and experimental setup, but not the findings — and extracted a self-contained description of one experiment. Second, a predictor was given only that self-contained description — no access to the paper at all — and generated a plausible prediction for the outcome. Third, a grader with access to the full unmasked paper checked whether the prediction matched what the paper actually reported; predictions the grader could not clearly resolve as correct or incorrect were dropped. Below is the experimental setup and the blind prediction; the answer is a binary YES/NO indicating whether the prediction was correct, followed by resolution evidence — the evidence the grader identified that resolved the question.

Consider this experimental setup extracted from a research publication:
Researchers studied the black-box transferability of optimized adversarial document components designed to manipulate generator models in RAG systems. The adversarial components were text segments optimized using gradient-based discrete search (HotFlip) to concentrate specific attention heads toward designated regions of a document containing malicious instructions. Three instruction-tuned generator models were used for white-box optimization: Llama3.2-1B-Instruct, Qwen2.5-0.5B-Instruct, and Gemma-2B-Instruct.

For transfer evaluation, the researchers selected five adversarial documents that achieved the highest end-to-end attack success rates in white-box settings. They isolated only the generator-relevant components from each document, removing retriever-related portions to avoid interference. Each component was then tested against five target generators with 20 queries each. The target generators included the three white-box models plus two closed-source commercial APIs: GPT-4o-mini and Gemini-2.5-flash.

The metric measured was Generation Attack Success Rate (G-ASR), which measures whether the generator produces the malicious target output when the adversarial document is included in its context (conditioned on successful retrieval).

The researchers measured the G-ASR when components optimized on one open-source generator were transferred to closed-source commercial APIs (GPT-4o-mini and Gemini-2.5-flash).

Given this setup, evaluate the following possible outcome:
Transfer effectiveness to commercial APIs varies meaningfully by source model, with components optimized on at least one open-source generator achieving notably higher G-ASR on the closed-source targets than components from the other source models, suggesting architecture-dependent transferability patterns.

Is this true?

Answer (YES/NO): NO